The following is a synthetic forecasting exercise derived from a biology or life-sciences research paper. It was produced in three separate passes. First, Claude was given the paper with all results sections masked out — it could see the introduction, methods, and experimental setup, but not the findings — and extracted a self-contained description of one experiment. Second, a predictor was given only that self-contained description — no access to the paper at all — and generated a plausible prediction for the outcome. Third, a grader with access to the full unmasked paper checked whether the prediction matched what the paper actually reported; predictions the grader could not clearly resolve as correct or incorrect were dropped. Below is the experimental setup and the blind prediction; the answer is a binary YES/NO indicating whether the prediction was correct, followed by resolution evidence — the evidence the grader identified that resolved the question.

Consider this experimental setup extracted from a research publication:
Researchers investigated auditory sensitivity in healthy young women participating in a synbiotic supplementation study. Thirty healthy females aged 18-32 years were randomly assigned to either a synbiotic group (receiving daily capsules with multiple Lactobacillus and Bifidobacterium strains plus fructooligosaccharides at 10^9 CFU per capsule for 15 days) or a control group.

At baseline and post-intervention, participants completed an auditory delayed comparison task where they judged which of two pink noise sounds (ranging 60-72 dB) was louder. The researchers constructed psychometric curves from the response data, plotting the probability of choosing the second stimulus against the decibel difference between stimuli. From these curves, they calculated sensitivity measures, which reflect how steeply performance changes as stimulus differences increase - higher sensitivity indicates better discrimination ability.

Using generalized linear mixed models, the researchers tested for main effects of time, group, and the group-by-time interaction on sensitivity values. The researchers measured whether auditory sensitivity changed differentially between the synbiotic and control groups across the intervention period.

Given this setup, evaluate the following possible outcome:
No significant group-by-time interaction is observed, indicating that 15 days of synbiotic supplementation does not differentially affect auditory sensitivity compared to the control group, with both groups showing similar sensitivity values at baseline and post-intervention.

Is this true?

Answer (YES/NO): YES